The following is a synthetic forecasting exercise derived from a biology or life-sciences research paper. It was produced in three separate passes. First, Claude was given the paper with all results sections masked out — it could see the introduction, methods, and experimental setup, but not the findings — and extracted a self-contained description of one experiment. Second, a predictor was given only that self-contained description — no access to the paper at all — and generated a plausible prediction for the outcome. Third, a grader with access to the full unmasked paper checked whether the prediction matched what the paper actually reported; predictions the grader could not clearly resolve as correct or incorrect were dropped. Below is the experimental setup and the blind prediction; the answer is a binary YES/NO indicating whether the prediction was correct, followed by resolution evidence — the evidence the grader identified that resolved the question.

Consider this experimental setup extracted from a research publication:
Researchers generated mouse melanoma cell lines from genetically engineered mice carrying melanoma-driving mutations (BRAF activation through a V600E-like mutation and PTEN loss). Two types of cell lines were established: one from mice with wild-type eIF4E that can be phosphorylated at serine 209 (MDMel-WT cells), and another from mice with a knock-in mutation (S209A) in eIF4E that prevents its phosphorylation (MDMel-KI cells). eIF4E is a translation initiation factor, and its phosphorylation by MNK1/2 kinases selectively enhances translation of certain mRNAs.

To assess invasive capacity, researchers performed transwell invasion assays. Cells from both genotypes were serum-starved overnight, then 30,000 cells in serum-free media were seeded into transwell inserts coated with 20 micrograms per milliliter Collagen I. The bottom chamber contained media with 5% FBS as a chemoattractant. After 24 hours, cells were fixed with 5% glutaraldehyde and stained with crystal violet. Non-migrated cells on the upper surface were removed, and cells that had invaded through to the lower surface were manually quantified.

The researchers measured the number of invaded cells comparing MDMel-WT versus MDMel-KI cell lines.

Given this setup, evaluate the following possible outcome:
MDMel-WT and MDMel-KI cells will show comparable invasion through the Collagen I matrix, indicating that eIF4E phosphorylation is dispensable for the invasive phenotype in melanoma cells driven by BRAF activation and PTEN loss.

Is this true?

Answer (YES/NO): NO